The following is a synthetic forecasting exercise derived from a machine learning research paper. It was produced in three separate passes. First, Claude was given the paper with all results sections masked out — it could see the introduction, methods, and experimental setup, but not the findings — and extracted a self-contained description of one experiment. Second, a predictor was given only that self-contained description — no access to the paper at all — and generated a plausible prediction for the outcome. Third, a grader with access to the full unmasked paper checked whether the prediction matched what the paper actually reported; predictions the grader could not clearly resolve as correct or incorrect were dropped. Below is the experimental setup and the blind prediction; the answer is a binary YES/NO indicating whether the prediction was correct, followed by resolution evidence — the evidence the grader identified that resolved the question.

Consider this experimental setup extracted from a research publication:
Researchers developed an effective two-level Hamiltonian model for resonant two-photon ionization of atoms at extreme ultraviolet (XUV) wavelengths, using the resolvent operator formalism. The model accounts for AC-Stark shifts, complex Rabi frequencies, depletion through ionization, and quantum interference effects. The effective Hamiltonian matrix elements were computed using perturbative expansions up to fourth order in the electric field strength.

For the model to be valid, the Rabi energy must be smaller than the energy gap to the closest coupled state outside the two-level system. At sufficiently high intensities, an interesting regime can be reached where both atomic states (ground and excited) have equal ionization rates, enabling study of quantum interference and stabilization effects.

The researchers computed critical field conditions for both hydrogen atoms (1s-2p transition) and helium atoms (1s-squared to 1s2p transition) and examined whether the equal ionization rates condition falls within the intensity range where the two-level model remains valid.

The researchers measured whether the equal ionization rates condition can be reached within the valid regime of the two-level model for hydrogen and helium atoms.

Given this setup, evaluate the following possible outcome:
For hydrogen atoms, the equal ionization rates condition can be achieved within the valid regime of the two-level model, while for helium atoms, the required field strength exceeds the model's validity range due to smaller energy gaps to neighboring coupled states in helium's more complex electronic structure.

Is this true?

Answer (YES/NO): NO